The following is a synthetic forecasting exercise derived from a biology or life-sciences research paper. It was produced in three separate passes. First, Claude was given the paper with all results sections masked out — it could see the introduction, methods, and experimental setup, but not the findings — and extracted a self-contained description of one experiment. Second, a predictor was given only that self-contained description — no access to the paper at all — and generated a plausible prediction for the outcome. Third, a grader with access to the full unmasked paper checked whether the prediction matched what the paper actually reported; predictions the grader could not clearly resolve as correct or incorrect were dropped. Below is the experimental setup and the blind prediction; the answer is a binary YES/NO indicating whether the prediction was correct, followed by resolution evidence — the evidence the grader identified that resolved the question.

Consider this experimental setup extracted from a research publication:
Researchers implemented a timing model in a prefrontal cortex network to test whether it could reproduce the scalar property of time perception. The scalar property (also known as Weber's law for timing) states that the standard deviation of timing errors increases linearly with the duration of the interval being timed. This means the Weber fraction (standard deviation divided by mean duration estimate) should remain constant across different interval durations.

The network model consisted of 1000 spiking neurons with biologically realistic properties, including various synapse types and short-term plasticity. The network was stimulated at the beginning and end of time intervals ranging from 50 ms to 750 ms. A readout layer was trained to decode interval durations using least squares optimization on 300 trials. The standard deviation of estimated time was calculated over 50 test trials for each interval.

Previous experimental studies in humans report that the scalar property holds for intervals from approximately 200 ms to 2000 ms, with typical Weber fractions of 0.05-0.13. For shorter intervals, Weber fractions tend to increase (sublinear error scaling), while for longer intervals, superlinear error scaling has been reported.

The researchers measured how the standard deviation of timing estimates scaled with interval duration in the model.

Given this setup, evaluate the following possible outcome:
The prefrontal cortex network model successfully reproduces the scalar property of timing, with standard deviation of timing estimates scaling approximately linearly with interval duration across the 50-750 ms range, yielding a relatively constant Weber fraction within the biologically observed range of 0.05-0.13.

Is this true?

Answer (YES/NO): NO